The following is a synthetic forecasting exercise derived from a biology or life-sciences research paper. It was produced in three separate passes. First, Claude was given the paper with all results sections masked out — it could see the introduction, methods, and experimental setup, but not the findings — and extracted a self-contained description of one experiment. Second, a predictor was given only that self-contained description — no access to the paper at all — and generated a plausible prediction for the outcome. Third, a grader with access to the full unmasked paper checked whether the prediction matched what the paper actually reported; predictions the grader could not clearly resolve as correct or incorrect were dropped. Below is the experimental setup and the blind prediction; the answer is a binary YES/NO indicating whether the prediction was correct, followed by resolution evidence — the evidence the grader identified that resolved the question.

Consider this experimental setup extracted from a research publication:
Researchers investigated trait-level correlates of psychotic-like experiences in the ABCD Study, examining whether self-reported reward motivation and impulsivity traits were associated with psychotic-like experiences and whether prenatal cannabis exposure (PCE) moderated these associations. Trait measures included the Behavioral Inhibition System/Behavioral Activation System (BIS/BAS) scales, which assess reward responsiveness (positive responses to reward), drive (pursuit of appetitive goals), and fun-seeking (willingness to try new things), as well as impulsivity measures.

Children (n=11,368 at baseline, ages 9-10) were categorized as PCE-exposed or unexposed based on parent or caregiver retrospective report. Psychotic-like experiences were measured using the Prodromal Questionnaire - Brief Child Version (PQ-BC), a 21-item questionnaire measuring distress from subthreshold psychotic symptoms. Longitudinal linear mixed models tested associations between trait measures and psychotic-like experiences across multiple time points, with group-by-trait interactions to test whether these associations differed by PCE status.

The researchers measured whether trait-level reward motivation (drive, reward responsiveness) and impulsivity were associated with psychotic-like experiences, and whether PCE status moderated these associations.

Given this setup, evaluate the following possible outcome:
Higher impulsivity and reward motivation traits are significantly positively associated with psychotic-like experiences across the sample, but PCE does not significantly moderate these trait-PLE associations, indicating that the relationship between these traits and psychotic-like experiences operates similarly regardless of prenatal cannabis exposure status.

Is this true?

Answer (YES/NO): NO